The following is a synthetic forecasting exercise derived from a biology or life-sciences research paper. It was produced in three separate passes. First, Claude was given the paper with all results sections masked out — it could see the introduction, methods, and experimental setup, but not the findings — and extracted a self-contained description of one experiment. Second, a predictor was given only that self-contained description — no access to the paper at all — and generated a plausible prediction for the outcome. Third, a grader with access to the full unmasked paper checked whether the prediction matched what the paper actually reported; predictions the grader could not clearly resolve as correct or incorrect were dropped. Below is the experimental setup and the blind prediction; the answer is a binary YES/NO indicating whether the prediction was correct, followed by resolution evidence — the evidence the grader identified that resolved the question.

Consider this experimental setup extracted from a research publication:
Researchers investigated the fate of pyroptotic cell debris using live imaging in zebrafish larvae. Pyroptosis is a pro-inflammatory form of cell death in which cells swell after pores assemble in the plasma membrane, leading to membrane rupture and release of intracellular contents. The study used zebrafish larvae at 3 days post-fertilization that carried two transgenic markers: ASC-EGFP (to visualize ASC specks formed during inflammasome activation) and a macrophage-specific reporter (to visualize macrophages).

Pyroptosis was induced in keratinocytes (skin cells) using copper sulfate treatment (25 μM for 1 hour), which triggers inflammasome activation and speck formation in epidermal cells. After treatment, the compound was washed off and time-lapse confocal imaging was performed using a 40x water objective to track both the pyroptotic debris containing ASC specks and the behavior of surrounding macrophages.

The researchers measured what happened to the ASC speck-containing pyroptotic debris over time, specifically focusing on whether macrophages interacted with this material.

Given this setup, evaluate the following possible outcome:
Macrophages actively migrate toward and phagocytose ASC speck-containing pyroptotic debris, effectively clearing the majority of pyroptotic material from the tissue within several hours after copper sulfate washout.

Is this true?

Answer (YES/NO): NO